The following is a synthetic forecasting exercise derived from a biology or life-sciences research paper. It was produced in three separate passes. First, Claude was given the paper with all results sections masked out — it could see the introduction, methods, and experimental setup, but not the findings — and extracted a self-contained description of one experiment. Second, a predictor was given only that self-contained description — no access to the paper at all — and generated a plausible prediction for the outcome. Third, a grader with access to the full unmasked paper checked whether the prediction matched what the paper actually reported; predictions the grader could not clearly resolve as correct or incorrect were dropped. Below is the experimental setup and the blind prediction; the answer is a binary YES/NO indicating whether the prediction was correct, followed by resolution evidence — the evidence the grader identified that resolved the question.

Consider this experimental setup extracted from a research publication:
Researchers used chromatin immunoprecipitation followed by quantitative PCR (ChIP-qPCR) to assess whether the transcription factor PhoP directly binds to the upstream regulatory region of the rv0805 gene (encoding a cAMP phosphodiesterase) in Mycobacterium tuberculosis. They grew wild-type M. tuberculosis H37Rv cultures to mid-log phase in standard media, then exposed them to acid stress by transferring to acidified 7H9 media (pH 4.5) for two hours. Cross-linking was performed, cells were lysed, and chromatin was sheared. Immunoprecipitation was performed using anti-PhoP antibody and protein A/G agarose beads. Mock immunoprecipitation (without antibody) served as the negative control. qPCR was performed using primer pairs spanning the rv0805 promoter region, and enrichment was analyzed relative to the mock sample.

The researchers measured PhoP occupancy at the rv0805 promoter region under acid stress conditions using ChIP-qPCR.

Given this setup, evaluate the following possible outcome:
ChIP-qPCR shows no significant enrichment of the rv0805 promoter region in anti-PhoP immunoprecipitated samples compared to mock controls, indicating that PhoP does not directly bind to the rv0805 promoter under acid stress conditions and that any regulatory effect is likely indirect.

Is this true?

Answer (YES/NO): NO